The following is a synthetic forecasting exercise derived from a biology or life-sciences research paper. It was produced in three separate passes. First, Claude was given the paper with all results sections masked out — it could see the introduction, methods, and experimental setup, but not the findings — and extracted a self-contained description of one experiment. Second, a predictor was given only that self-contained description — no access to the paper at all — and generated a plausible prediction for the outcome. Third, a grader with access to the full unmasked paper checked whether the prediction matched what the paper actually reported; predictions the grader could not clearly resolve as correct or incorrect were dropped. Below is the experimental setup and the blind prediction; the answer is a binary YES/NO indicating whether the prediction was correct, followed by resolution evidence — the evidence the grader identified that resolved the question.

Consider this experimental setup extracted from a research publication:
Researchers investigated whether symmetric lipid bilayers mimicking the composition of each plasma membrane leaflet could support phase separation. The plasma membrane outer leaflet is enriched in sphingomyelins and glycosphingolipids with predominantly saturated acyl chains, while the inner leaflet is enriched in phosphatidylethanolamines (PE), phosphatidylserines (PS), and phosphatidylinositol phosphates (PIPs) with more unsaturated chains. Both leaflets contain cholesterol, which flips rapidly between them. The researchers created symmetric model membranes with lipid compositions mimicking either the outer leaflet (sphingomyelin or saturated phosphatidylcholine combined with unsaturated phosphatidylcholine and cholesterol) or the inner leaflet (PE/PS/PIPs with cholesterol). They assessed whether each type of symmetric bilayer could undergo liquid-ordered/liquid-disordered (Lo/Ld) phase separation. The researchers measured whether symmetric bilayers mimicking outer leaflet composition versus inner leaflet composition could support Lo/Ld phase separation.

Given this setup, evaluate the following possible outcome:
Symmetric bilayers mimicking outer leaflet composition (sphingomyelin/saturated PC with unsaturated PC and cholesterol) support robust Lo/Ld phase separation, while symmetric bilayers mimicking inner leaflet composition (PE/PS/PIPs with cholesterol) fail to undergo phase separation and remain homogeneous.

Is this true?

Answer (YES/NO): YES